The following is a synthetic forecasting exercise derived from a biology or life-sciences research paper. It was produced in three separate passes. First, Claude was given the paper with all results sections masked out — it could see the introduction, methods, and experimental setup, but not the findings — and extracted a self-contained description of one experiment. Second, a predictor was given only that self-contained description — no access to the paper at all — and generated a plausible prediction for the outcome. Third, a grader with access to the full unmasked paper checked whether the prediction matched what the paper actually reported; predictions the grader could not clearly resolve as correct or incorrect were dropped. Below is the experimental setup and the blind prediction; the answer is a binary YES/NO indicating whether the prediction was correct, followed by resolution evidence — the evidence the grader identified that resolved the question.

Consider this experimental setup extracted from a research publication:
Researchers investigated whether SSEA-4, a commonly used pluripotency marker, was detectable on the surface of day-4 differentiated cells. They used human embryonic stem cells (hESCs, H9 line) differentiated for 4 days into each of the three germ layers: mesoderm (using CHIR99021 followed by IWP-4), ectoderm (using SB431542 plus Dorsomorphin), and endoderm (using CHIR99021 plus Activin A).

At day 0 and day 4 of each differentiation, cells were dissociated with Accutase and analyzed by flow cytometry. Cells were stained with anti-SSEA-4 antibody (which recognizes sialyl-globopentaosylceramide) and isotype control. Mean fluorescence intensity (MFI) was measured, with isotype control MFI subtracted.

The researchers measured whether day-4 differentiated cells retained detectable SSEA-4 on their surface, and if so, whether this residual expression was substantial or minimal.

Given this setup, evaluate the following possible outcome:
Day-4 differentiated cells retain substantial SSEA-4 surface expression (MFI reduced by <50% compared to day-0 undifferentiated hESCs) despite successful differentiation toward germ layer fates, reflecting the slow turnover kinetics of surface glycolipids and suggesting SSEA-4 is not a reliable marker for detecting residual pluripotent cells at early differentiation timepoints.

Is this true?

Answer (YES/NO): YES